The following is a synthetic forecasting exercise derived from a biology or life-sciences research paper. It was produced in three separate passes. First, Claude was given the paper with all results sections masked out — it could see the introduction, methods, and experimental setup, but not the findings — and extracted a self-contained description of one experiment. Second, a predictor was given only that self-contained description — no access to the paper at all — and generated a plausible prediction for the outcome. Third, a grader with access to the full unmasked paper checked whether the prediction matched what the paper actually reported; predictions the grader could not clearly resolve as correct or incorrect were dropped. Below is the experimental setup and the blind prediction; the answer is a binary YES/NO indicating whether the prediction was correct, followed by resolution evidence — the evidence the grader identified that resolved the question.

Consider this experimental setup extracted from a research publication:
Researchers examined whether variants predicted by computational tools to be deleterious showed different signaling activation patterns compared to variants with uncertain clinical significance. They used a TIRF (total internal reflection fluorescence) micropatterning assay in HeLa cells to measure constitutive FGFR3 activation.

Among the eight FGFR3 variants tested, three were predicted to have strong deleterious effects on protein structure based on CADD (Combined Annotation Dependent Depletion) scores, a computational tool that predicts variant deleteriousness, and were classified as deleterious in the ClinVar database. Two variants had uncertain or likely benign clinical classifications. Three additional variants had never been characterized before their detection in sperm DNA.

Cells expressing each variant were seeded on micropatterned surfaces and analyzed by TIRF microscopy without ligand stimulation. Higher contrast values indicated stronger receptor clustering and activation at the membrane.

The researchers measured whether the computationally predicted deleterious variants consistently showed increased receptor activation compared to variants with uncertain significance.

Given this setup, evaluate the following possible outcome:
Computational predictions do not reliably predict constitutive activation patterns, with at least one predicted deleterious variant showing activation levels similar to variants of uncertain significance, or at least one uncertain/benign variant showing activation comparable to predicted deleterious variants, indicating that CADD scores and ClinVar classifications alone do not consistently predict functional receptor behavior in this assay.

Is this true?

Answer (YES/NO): YES